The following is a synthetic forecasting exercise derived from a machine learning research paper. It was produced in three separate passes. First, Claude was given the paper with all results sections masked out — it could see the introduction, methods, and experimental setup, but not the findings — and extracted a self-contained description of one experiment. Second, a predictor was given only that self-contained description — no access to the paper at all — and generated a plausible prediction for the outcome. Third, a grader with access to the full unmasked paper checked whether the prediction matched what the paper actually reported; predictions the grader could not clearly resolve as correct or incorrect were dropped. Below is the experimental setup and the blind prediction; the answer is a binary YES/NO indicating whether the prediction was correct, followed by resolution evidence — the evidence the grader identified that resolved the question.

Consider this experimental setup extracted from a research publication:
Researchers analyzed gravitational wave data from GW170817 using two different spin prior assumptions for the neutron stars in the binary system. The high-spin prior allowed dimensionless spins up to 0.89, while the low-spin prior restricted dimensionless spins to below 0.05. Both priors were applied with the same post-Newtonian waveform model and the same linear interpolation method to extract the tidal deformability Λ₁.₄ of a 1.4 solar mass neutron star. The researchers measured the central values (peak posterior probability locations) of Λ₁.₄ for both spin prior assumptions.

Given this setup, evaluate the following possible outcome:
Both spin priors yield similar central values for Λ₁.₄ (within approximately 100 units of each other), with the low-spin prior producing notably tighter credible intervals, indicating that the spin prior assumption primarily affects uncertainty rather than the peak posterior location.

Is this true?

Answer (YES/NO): YES